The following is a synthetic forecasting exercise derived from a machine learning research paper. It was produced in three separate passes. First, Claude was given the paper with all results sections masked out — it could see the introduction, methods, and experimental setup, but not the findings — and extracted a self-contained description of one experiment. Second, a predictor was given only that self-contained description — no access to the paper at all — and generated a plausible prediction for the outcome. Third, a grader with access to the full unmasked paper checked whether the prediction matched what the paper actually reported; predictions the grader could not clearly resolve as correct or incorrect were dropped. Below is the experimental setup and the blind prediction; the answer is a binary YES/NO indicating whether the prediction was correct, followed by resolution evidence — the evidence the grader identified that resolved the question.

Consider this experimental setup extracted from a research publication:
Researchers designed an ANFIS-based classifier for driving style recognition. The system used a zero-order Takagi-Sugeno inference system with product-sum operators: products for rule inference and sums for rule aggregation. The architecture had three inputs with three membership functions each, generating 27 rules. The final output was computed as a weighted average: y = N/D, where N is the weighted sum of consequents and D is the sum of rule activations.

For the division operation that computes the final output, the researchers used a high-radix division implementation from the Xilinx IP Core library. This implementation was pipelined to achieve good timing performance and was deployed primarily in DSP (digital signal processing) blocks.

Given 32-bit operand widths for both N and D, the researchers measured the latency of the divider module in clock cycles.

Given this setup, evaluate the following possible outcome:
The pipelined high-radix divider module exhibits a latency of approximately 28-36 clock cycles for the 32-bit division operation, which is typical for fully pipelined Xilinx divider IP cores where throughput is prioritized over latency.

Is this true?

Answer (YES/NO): NO